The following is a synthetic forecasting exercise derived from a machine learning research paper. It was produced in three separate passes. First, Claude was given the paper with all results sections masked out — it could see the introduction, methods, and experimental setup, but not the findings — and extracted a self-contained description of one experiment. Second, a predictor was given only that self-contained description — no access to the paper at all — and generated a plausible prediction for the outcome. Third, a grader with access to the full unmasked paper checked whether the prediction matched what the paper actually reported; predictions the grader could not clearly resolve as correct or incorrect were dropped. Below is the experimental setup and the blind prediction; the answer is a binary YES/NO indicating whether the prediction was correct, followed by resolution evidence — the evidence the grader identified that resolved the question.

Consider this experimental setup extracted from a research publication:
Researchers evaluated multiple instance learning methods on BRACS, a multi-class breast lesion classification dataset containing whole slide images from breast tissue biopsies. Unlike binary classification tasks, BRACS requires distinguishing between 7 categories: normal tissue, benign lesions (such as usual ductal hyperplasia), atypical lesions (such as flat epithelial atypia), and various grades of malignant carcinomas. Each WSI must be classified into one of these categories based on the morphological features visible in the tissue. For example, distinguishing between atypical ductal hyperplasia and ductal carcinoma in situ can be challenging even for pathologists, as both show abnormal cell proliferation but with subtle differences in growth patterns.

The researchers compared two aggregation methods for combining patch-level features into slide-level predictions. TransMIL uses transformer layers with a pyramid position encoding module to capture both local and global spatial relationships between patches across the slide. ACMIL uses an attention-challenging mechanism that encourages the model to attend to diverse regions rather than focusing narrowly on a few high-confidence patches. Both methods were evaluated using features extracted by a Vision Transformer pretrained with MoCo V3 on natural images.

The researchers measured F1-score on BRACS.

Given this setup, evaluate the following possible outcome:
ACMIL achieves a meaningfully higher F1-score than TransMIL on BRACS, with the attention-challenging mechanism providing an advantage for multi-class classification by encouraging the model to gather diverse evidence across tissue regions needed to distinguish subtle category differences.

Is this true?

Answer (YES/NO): NO